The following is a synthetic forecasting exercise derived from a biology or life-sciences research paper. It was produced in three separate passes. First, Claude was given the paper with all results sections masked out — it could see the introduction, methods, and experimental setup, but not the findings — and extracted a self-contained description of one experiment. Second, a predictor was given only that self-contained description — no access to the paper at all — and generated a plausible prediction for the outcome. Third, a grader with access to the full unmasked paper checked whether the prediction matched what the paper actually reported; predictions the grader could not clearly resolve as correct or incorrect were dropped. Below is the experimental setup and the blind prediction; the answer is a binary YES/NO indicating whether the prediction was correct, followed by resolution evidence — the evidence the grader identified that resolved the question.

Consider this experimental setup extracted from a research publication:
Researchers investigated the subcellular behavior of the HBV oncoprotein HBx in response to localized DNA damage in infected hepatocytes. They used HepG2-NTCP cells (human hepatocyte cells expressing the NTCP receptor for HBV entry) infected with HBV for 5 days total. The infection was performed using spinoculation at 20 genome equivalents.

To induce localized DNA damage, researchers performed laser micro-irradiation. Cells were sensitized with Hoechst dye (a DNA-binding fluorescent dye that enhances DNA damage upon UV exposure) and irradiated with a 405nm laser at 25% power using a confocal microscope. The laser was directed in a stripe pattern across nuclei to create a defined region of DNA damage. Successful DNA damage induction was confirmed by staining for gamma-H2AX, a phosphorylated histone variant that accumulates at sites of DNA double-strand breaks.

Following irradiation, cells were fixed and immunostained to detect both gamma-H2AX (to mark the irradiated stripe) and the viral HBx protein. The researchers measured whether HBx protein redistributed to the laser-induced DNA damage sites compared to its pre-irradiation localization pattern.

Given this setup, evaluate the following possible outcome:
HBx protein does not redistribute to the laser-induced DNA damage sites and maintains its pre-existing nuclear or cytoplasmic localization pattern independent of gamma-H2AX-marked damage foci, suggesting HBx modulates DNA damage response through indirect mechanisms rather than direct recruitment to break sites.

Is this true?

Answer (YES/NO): NO